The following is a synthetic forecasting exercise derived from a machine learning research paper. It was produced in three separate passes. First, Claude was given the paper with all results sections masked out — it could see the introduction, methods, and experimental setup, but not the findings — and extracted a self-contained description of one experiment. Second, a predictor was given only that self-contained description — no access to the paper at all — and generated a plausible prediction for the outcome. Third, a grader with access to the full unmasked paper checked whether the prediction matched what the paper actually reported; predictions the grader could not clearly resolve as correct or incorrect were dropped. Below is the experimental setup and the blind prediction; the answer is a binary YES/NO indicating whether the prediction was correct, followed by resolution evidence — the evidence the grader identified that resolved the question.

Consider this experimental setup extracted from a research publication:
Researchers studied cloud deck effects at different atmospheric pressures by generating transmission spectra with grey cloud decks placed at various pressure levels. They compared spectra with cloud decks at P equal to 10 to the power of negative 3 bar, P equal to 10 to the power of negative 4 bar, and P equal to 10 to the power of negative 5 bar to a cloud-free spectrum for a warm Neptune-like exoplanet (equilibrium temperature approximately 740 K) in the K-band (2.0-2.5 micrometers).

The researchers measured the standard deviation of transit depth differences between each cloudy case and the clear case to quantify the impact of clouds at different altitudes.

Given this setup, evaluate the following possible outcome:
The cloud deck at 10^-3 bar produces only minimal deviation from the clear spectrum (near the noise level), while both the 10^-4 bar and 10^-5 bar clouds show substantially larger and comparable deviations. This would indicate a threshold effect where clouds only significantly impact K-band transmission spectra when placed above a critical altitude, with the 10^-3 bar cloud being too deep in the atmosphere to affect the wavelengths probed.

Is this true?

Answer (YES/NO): NO